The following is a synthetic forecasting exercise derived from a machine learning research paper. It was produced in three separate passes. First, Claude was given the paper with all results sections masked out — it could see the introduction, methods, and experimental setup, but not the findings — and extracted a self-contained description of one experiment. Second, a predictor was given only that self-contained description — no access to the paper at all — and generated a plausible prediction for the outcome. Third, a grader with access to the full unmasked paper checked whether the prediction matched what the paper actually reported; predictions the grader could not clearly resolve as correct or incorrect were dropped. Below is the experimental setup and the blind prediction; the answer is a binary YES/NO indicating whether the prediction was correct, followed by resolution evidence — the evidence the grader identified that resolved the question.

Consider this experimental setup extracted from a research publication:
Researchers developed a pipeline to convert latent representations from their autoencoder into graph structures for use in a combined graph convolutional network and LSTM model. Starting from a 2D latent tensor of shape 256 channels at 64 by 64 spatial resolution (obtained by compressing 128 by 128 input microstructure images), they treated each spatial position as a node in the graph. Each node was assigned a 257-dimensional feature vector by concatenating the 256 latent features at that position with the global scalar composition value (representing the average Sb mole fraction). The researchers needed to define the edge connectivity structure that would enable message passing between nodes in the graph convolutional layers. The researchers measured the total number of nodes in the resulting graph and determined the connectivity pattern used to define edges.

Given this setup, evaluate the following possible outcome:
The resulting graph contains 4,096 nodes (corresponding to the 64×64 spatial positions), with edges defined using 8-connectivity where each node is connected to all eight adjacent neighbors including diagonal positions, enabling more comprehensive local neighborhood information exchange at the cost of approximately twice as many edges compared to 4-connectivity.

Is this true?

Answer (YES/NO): NO